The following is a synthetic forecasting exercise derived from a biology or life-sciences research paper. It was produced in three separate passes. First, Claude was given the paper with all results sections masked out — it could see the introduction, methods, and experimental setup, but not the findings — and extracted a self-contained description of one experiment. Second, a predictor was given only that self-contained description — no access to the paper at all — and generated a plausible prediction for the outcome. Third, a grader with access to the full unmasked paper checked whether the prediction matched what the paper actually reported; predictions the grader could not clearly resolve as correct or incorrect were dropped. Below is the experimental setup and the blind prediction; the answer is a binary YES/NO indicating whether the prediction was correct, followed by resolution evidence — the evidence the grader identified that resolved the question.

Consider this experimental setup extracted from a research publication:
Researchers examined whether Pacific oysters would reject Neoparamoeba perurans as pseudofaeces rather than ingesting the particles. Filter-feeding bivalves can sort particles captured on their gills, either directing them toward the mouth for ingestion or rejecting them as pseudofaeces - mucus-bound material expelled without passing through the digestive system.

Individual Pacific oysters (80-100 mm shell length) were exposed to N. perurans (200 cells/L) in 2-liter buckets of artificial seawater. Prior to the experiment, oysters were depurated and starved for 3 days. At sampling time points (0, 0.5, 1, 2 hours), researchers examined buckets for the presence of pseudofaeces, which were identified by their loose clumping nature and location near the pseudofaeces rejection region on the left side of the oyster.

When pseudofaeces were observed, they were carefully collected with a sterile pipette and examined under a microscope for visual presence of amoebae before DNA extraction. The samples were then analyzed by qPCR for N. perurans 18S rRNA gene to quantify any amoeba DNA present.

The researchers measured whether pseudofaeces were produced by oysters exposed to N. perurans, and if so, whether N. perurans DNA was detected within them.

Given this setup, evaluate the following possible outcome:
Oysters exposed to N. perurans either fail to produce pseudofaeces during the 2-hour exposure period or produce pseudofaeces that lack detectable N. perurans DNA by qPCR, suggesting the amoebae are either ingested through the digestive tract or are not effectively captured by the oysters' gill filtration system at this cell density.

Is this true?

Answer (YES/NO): NO